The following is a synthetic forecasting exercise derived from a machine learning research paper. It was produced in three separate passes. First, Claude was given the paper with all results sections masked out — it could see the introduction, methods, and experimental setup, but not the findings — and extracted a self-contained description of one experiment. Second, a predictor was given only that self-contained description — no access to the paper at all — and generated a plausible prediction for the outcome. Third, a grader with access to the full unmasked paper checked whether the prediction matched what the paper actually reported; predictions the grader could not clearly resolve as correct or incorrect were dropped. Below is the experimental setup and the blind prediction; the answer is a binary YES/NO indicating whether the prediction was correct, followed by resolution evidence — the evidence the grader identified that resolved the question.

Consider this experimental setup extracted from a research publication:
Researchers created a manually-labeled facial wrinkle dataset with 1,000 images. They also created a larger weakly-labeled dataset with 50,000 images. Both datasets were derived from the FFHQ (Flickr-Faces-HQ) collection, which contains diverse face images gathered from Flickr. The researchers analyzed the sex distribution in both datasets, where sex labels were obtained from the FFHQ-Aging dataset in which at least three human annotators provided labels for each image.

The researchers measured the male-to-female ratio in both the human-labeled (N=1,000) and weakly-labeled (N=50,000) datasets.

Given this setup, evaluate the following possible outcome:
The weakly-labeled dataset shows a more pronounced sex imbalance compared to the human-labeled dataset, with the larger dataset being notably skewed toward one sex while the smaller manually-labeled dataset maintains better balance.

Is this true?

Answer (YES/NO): NO